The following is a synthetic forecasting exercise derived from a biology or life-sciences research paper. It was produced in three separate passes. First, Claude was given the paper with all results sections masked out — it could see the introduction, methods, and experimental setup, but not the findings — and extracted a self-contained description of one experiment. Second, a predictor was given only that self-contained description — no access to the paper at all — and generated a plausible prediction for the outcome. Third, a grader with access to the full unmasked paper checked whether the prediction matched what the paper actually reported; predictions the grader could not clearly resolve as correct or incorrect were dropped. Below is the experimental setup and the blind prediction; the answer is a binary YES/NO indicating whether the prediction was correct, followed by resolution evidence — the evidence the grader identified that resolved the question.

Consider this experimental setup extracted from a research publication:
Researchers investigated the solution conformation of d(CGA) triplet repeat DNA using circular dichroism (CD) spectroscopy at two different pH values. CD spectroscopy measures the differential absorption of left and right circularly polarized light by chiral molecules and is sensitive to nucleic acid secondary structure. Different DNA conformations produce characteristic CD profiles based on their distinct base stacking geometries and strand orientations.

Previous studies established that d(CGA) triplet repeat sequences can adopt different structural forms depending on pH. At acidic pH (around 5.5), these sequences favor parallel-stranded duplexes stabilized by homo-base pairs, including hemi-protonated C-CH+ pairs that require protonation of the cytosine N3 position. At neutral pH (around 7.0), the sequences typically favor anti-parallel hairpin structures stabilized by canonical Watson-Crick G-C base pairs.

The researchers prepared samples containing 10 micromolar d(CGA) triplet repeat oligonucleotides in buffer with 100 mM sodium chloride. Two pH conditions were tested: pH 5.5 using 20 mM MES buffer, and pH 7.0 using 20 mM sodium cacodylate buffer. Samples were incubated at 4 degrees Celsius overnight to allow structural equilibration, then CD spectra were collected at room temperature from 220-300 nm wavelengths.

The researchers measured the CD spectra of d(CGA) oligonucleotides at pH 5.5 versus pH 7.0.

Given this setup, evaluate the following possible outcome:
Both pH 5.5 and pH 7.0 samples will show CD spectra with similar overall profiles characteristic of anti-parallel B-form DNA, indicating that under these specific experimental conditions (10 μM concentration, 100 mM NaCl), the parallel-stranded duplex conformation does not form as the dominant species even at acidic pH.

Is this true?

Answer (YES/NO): NO